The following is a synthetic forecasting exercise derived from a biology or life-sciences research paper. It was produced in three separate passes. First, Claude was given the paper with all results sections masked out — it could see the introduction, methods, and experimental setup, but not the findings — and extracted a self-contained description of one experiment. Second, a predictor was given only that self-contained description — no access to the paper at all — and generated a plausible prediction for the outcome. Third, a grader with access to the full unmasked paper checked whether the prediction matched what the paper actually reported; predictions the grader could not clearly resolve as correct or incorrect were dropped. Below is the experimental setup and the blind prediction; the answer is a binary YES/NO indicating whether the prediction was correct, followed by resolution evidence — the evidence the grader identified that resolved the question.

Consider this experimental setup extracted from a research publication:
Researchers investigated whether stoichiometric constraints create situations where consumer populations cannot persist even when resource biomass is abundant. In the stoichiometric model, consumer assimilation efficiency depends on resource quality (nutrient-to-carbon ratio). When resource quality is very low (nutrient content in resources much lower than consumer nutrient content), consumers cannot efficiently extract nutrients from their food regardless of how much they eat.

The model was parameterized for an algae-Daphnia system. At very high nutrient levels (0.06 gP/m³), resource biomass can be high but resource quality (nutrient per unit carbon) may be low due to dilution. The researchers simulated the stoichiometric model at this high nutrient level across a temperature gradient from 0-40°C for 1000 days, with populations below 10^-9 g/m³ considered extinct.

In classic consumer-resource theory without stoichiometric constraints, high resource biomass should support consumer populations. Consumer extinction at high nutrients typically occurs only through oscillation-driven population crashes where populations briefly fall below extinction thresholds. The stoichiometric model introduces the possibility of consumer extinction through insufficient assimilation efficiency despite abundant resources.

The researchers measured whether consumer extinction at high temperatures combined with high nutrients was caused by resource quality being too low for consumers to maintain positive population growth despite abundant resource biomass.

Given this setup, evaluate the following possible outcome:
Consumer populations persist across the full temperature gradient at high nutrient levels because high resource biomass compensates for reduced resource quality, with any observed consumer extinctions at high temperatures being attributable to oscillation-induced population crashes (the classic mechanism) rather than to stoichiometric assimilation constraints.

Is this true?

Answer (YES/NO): NO